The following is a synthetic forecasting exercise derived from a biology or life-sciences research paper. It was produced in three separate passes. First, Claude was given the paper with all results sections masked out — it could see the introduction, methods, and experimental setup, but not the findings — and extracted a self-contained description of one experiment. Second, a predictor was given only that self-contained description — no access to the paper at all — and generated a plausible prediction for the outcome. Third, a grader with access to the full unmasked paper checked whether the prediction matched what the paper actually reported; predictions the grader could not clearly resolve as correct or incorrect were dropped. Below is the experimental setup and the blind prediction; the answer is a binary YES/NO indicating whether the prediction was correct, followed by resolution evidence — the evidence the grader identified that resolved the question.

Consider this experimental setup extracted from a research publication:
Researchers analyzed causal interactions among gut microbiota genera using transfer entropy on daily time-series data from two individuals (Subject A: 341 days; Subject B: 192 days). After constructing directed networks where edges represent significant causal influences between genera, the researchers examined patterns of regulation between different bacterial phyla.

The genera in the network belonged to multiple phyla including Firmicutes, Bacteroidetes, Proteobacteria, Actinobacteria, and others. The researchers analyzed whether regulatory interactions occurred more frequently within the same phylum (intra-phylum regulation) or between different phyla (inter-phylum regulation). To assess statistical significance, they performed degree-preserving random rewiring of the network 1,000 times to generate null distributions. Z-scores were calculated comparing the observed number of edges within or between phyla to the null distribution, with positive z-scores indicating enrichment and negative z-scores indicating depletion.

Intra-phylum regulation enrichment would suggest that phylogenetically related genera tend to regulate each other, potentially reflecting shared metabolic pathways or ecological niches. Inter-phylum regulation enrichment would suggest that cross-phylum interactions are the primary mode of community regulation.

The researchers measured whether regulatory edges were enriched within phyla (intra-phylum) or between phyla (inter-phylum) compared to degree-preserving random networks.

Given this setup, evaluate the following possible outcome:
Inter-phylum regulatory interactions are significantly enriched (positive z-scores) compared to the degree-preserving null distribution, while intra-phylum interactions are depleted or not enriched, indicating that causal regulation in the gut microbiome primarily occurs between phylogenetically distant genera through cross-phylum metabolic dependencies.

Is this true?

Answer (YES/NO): NO